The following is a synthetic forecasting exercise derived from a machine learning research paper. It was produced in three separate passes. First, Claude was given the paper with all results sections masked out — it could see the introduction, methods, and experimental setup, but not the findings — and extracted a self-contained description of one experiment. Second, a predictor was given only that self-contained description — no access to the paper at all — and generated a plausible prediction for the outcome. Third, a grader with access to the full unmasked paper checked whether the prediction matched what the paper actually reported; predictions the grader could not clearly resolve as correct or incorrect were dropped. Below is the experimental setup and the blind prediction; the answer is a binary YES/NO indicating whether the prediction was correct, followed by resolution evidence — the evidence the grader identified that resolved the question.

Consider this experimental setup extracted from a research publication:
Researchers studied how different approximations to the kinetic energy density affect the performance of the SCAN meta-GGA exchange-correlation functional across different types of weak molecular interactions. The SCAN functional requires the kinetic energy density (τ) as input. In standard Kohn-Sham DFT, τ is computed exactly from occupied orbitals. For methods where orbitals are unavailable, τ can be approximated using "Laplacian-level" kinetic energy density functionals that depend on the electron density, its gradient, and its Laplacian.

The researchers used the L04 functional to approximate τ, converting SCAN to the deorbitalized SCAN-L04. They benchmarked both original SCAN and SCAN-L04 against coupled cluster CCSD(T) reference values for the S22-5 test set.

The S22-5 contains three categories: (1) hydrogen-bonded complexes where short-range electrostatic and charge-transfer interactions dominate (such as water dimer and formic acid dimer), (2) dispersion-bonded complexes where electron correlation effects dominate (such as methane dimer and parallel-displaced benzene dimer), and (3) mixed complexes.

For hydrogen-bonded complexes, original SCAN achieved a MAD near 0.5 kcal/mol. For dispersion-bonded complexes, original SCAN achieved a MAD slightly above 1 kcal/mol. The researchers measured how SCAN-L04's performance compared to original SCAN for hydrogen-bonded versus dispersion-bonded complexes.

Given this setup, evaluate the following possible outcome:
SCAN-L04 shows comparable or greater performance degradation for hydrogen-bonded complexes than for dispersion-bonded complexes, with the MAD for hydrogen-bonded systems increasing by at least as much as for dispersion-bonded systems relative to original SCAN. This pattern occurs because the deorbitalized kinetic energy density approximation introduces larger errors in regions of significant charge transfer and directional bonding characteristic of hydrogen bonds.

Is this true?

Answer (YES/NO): YES